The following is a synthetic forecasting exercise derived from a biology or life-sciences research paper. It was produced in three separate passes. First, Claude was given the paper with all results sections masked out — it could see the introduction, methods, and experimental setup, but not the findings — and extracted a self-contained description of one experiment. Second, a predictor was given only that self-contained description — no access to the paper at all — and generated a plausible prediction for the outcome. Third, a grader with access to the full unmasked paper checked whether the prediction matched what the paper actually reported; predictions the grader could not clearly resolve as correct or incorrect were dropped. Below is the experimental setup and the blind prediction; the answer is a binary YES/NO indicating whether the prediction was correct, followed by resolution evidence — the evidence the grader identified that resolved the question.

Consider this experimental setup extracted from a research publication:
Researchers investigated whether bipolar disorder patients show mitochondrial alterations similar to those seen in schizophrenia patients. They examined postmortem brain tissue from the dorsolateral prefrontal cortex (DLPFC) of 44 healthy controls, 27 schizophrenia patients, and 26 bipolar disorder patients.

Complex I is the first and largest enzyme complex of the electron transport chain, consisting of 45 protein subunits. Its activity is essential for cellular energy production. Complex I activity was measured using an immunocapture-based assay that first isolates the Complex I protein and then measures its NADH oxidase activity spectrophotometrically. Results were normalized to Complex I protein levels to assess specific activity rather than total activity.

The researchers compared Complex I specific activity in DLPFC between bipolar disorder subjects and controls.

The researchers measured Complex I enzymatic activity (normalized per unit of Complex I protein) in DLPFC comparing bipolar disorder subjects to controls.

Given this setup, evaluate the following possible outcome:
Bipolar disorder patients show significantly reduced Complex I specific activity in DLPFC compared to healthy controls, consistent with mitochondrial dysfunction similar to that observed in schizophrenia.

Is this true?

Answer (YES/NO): YES